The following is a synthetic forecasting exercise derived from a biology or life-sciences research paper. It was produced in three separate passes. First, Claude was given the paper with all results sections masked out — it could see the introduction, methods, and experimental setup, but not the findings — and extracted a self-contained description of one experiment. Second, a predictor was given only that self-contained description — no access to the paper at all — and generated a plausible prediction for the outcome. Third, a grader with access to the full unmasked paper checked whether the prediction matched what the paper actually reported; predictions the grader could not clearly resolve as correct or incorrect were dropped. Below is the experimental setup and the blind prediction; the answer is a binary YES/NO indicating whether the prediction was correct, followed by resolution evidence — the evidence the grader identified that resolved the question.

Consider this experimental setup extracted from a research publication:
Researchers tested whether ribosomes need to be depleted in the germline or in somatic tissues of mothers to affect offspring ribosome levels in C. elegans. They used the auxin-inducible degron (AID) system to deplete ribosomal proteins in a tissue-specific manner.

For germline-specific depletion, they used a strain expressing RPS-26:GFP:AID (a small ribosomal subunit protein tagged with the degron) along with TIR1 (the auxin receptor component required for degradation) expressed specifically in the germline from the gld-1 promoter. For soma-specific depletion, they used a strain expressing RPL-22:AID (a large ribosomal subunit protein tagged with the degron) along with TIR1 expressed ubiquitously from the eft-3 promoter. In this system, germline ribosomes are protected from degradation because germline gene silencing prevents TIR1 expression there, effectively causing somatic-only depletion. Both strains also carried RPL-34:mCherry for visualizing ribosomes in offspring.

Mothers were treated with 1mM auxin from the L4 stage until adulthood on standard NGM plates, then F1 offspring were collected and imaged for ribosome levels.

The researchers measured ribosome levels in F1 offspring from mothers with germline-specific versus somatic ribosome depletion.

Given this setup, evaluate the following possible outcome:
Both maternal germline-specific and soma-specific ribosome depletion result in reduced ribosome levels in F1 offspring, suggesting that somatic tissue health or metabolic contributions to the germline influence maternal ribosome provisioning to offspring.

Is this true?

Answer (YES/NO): NO